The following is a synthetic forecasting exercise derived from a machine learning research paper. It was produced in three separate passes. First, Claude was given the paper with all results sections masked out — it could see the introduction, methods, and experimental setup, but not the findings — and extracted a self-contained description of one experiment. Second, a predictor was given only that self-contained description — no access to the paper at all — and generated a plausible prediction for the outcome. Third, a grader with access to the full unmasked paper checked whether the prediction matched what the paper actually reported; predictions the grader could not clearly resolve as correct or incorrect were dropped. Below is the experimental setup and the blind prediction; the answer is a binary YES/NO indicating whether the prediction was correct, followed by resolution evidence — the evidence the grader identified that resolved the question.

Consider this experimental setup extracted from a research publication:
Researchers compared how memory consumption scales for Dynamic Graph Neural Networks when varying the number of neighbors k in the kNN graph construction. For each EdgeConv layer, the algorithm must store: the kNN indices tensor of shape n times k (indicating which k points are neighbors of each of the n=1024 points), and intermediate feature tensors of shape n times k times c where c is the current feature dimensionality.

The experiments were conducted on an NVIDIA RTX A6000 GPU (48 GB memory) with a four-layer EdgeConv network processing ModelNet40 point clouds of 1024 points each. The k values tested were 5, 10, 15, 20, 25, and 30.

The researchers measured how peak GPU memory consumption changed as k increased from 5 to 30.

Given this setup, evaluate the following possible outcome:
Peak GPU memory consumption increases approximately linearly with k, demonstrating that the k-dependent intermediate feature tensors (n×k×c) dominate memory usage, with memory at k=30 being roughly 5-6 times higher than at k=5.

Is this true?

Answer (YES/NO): NO